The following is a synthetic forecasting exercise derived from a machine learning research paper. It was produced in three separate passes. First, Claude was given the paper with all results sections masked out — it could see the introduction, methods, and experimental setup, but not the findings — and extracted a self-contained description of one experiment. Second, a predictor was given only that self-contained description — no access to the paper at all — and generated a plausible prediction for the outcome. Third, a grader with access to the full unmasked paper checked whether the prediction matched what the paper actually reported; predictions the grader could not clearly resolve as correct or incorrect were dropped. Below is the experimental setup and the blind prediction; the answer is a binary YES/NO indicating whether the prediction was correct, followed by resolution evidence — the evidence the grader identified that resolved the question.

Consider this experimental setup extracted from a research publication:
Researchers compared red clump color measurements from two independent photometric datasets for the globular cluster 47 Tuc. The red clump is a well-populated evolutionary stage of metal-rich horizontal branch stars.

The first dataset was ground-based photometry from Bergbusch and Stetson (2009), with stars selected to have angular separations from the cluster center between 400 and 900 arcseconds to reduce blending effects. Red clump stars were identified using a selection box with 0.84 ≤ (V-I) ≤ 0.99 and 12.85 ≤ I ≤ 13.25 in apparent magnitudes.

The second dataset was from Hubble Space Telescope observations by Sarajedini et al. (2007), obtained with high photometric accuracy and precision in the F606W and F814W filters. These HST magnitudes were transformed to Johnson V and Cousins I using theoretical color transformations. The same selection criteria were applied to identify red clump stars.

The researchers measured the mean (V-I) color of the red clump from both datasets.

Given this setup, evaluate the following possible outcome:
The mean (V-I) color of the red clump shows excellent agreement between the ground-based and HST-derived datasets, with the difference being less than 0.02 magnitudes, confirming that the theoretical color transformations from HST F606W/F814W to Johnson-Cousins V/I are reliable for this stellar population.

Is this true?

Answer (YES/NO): YES